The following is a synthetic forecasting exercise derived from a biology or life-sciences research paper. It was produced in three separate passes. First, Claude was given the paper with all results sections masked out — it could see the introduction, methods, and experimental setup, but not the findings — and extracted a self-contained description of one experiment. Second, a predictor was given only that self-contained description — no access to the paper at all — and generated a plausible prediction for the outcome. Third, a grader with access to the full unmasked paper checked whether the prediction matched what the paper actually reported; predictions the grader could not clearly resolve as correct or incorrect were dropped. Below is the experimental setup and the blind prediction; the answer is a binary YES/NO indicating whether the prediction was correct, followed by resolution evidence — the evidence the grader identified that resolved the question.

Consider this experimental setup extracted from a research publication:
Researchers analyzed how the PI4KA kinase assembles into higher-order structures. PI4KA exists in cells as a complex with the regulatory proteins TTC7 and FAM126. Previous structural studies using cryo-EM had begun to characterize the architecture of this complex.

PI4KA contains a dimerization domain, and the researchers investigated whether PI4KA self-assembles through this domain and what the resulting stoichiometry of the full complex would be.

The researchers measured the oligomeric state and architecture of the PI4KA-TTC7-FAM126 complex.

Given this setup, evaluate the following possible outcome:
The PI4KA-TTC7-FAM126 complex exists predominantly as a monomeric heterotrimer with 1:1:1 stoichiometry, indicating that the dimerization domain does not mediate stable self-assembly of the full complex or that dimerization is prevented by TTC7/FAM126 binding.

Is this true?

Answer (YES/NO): NO